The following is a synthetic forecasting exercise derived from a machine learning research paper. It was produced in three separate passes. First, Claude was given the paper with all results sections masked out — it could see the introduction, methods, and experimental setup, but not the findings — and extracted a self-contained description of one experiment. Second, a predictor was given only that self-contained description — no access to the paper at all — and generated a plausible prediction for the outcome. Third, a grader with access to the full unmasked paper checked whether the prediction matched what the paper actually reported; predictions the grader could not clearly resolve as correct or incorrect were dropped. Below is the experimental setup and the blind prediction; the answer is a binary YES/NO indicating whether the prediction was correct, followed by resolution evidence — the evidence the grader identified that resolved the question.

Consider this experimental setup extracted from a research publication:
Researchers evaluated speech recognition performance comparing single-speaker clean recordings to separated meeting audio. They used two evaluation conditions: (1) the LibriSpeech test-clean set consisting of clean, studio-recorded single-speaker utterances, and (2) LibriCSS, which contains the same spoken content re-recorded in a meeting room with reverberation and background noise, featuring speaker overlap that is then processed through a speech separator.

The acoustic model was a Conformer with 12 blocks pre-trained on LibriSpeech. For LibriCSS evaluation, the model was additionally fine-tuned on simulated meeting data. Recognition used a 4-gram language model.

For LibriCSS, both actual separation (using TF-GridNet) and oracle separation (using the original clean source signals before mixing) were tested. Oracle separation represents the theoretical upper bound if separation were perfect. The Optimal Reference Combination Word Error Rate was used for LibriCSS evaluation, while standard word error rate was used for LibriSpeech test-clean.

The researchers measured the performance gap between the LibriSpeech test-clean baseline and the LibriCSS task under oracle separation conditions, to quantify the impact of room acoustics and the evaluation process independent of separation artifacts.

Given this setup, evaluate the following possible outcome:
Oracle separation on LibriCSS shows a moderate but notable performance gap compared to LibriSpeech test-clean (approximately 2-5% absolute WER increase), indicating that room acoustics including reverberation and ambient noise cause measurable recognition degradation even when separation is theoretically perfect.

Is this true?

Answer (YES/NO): NO